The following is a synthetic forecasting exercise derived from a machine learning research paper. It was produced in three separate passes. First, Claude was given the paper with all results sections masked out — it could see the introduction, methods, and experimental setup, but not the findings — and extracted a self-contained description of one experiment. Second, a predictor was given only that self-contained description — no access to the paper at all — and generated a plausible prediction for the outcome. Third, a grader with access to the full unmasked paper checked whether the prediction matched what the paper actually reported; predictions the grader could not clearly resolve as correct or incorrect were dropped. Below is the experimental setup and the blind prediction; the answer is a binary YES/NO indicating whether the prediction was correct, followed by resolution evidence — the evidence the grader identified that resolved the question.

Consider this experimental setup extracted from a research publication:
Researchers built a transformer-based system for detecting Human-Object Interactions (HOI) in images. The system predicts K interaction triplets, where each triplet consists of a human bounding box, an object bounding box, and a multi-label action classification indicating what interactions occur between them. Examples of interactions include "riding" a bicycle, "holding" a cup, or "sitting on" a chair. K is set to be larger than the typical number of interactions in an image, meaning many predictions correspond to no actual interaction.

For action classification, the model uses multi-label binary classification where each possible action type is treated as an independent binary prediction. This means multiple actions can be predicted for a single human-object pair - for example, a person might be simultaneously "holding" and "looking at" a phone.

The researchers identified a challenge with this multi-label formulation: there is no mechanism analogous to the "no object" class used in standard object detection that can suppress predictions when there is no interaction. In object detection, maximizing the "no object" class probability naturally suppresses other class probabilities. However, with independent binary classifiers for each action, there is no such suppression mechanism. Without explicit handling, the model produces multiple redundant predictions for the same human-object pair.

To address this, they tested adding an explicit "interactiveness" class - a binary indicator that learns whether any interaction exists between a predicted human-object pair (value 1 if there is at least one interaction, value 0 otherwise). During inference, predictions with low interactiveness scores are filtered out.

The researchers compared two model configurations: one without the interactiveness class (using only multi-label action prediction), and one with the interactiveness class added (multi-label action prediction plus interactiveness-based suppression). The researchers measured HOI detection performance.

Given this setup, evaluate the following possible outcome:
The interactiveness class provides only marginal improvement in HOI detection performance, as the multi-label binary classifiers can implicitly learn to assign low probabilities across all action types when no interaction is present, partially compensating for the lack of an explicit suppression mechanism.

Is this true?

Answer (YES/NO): NO